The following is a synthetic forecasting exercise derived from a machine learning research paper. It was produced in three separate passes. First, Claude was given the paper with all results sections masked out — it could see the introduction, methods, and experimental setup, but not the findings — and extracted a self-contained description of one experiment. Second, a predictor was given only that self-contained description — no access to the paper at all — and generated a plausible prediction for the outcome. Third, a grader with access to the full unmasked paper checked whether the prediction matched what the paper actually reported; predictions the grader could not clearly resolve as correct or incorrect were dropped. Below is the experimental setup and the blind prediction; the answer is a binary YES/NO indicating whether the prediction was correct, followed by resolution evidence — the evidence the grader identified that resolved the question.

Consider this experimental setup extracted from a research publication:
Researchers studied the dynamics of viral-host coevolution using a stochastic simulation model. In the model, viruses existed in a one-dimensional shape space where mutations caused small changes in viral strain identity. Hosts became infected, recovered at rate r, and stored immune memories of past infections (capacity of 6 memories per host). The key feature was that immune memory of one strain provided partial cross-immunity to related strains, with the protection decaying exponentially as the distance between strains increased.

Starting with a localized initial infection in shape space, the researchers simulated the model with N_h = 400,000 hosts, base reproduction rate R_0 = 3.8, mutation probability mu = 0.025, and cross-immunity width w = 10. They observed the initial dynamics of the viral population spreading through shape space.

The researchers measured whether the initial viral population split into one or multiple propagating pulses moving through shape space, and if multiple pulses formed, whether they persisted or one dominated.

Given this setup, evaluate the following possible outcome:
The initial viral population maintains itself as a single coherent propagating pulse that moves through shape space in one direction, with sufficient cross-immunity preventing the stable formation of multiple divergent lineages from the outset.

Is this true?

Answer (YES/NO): NO